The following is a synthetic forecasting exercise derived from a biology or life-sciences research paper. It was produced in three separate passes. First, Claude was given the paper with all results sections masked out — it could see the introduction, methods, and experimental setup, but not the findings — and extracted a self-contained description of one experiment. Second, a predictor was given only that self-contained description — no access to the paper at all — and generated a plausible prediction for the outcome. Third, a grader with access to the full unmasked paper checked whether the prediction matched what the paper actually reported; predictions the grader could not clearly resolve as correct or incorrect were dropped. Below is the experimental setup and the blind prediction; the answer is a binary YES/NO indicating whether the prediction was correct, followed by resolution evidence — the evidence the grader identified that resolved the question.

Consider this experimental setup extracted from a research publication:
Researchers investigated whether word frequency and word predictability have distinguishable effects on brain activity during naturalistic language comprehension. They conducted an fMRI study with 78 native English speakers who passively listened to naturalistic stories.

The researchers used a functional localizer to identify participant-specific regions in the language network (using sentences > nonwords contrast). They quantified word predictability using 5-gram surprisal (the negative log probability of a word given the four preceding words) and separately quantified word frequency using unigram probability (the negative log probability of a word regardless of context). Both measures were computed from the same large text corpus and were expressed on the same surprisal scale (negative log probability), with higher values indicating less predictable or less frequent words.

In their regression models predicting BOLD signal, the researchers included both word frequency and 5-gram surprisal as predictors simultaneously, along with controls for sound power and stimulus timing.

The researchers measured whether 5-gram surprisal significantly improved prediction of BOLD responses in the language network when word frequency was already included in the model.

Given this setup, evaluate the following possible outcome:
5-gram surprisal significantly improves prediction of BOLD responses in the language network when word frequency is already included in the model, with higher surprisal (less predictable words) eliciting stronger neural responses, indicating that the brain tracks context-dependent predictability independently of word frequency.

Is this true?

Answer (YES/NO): YES